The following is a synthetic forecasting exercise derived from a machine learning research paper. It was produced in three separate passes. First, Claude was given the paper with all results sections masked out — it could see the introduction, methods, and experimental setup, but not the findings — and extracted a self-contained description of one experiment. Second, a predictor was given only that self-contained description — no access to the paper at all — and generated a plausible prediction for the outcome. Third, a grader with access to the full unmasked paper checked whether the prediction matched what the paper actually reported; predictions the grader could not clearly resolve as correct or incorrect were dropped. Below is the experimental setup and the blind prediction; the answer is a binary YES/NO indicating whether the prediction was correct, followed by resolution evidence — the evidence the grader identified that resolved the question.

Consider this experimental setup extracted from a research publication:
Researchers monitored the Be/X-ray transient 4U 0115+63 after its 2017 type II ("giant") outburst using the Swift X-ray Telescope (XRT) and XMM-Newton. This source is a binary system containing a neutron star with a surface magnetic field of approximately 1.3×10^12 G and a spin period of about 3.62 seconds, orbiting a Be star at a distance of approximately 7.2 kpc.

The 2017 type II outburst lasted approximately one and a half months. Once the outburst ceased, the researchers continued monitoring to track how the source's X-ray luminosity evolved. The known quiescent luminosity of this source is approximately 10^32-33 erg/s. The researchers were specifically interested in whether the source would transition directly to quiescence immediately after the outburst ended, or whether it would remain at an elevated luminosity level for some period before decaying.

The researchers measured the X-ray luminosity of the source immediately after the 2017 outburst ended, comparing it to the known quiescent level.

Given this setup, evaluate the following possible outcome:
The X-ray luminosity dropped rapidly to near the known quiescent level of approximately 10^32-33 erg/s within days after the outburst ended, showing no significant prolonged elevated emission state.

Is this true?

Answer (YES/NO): NO